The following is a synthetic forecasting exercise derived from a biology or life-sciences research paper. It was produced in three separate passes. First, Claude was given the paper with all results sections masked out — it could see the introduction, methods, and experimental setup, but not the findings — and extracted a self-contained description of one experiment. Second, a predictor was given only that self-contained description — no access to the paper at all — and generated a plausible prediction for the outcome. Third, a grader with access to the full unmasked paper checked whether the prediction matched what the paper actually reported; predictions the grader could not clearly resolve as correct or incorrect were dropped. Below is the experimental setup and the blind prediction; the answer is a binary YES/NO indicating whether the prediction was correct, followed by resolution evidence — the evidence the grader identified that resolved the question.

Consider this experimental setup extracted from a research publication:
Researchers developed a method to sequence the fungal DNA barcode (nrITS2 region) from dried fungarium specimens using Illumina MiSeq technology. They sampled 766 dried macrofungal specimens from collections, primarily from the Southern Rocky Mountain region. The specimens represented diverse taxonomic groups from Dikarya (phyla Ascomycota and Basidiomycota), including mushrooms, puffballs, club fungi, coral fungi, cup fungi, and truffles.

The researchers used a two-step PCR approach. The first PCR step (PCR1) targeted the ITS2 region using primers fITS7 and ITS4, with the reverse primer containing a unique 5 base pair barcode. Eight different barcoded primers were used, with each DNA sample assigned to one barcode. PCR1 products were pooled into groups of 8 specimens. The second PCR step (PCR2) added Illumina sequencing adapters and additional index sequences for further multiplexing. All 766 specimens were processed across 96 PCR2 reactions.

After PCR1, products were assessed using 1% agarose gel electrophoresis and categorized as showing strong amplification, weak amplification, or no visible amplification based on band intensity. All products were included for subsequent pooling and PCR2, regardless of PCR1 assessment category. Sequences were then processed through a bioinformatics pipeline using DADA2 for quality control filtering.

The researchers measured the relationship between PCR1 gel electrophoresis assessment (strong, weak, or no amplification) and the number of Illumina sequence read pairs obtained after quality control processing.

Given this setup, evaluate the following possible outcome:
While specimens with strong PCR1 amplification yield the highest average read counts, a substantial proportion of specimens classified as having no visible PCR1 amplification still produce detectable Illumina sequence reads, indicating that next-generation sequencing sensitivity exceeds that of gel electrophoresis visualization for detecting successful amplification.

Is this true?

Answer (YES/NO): YES